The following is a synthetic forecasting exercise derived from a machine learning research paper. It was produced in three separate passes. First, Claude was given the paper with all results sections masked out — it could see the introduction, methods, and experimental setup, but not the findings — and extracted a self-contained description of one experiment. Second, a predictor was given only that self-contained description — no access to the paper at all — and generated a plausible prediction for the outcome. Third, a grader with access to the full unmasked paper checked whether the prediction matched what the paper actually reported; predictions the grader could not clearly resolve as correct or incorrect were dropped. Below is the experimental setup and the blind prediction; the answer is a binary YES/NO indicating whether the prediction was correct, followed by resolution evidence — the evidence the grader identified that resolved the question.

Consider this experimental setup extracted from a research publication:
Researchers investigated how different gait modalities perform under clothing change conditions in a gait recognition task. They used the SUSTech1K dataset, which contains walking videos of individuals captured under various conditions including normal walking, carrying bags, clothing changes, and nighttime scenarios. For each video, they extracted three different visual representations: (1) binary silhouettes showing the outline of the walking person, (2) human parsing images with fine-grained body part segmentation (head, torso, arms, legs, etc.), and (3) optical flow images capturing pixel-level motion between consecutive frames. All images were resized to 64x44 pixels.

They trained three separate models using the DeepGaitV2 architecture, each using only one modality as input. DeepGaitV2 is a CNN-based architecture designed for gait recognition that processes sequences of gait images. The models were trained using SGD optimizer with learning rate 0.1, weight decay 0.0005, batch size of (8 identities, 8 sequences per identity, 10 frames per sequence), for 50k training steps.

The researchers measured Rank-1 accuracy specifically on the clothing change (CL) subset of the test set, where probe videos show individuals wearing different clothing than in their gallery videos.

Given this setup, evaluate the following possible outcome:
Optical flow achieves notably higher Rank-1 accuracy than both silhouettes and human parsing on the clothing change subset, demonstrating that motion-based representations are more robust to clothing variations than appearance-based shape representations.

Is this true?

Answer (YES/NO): YES